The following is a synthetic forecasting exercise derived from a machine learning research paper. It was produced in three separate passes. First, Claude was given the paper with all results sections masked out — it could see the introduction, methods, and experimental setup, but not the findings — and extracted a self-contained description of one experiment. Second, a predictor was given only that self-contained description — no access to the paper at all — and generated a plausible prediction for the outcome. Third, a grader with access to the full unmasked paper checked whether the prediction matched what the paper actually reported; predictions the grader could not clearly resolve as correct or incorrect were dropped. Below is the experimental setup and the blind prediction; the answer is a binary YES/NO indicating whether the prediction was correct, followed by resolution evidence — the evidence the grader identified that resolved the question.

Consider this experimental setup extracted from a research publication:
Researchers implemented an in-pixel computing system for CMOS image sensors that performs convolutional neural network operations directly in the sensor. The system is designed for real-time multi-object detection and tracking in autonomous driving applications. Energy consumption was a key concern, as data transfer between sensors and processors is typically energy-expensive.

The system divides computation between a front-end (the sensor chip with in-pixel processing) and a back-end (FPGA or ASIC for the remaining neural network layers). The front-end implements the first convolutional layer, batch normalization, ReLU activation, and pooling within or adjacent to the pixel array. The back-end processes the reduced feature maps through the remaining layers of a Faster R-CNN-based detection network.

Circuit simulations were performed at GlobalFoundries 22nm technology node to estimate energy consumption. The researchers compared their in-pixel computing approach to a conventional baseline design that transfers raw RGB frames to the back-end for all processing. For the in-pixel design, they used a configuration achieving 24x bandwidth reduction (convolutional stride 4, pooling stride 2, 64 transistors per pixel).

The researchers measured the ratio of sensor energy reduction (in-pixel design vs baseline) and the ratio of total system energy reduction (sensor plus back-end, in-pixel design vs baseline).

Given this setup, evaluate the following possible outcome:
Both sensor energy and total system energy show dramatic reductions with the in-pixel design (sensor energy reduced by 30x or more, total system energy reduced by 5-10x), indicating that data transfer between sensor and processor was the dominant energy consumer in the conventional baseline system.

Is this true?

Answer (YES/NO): NO